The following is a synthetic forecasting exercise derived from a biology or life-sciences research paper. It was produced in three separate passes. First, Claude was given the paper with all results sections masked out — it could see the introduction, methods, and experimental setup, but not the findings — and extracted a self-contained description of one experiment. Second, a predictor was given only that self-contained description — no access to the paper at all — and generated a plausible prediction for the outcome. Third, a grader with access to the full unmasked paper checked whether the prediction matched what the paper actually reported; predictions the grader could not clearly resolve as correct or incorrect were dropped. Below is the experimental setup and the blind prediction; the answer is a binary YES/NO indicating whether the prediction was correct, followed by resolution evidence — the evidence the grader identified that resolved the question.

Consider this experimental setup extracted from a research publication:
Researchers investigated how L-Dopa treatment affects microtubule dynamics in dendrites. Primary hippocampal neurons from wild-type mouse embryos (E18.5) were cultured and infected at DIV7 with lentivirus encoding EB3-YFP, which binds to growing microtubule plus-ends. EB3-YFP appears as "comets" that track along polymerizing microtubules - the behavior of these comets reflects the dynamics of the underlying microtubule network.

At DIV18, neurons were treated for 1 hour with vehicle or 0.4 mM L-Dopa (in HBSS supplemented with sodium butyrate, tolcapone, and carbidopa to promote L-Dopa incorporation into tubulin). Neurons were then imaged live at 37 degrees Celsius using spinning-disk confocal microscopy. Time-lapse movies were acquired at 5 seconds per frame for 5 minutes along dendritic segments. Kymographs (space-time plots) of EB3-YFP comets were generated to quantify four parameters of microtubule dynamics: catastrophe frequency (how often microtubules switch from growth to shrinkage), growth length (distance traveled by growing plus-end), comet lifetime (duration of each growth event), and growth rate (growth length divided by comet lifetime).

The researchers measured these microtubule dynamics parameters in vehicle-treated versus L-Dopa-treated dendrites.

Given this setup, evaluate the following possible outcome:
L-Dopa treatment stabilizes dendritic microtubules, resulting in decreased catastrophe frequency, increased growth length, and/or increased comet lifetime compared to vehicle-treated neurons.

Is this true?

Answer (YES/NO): NO